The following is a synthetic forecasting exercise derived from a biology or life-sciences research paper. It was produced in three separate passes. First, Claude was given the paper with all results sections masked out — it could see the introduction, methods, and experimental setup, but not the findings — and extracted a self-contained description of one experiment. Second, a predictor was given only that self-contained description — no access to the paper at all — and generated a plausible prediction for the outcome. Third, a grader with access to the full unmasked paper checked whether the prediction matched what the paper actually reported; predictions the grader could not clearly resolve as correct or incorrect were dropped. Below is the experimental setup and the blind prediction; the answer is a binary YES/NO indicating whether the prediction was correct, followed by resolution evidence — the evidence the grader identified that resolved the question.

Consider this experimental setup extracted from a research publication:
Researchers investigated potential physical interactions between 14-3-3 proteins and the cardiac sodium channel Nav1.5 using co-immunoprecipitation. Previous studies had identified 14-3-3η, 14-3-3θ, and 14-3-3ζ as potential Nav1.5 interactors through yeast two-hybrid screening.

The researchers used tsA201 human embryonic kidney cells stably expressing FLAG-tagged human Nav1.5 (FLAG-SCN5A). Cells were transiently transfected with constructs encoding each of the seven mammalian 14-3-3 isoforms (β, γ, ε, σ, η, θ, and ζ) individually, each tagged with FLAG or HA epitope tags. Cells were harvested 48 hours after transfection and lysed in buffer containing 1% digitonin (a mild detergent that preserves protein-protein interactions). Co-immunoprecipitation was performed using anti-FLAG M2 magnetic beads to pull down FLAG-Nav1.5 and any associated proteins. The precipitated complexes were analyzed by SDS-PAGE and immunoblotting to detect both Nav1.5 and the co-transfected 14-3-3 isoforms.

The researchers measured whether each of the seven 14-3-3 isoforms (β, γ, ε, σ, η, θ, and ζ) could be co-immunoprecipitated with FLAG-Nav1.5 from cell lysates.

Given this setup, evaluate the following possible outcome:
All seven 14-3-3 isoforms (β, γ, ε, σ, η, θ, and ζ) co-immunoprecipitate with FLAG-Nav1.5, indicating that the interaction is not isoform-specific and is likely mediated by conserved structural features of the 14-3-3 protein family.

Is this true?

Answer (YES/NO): NO